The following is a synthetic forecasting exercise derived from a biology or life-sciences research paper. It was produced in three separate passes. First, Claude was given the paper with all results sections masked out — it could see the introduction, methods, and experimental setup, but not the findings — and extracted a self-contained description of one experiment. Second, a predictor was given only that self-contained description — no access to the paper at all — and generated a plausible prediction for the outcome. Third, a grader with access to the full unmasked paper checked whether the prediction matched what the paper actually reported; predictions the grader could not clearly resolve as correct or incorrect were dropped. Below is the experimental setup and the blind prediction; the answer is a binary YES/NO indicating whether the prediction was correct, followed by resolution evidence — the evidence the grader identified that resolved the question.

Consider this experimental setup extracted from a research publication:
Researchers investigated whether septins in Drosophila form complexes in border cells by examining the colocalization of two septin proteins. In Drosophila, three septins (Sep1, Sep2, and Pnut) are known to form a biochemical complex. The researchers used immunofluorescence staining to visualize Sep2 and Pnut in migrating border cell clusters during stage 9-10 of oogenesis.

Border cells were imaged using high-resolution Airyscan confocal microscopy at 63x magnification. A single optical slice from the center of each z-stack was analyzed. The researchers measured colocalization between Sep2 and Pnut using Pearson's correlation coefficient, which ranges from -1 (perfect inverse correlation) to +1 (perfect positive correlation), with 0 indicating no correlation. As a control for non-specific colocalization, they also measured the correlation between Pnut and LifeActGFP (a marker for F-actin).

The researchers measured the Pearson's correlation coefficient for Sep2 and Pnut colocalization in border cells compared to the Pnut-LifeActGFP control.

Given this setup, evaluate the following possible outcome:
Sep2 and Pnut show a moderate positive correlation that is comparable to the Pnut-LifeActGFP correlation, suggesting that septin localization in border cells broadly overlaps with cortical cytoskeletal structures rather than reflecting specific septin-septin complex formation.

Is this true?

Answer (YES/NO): NO